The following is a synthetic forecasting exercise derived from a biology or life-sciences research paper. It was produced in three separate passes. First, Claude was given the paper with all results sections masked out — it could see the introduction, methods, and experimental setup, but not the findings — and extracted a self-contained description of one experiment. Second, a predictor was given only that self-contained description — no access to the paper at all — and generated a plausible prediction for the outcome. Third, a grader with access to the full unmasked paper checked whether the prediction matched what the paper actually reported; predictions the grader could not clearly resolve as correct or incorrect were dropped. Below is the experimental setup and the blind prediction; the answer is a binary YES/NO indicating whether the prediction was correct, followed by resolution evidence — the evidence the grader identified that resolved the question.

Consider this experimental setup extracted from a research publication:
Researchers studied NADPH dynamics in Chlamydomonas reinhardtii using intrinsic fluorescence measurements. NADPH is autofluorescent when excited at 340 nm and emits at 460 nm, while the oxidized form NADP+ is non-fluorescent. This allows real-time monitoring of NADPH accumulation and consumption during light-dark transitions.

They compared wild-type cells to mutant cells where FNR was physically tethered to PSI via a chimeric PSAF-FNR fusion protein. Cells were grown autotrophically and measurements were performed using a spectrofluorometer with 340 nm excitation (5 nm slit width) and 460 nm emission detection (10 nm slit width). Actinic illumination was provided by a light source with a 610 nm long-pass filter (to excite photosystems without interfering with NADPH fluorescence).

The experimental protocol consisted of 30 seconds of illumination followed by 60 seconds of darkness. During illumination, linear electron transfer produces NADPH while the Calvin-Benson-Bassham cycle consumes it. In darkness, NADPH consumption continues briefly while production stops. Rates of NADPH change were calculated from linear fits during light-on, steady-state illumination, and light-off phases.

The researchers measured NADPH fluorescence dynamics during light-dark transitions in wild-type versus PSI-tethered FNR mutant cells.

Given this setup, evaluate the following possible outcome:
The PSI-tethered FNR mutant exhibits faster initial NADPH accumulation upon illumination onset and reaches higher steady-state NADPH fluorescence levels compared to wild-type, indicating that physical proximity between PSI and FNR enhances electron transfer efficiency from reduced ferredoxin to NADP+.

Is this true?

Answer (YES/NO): NO